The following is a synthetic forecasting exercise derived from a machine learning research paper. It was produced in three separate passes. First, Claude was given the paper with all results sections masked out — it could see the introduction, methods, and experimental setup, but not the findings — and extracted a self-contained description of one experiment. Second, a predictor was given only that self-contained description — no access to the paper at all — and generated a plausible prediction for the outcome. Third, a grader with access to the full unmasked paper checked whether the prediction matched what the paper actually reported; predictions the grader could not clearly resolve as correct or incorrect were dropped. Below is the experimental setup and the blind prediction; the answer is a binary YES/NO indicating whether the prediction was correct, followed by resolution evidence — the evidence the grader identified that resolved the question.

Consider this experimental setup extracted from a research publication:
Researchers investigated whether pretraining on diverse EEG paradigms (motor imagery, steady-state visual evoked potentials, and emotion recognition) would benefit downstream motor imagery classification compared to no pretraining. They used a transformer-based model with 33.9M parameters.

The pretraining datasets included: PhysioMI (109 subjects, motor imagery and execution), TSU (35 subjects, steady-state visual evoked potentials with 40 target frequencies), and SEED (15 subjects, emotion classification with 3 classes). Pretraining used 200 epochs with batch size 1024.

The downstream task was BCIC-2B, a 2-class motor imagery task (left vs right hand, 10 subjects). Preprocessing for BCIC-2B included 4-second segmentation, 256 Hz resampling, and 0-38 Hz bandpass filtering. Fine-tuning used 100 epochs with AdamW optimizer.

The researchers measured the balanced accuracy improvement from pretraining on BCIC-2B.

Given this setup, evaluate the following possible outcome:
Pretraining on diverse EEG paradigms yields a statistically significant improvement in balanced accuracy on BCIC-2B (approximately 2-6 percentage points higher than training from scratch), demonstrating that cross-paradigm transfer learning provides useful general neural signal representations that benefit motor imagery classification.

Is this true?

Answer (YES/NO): NO